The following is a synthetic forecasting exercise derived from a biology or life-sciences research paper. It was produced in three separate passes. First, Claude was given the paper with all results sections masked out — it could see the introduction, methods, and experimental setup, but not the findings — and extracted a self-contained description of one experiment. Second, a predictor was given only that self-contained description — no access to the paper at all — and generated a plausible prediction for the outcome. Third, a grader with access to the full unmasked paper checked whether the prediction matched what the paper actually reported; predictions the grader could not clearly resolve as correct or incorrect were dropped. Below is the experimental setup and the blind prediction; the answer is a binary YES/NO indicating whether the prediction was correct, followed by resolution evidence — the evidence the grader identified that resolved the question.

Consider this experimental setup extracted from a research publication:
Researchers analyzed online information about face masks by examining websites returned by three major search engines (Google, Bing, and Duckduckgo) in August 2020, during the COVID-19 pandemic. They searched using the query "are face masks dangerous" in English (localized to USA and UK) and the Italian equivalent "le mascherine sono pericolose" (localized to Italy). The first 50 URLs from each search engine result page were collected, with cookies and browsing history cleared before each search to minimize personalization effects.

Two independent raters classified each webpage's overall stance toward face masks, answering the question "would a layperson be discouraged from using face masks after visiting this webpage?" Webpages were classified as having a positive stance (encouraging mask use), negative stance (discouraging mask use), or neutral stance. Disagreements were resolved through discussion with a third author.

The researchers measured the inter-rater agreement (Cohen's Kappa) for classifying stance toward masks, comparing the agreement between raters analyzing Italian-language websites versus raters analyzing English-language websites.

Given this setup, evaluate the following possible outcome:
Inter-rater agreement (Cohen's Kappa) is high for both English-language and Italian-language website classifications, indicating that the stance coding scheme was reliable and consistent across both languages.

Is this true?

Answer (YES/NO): NO